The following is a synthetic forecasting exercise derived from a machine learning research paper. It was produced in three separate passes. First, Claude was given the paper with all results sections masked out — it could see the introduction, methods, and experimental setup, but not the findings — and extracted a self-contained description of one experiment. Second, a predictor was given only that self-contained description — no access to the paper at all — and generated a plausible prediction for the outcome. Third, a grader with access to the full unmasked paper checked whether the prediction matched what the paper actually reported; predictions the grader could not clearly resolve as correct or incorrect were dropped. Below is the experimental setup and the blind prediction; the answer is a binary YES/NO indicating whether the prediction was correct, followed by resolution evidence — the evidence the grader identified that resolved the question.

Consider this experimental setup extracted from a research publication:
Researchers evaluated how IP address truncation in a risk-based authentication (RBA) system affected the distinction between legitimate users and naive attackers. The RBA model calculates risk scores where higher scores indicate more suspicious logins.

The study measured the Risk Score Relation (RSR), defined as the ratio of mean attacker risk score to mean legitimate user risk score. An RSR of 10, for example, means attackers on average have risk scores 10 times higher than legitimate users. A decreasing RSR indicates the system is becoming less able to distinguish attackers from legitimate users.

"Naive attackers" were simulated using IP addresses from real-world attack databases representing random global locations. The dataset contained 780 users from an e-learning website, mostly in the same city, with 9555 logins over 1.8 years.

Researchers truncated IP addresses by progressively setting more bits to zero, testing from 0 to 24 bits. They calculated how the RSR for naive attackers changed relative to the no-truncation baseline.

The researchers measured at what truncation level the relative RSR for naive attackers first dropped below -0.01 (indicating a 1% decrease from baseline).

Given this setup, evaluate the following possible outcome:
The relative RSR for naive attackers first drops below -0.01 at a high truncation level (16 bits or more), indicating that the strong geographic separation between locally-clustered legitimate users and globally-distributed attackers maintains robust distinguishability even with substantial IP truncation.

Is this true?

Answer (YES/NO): NO